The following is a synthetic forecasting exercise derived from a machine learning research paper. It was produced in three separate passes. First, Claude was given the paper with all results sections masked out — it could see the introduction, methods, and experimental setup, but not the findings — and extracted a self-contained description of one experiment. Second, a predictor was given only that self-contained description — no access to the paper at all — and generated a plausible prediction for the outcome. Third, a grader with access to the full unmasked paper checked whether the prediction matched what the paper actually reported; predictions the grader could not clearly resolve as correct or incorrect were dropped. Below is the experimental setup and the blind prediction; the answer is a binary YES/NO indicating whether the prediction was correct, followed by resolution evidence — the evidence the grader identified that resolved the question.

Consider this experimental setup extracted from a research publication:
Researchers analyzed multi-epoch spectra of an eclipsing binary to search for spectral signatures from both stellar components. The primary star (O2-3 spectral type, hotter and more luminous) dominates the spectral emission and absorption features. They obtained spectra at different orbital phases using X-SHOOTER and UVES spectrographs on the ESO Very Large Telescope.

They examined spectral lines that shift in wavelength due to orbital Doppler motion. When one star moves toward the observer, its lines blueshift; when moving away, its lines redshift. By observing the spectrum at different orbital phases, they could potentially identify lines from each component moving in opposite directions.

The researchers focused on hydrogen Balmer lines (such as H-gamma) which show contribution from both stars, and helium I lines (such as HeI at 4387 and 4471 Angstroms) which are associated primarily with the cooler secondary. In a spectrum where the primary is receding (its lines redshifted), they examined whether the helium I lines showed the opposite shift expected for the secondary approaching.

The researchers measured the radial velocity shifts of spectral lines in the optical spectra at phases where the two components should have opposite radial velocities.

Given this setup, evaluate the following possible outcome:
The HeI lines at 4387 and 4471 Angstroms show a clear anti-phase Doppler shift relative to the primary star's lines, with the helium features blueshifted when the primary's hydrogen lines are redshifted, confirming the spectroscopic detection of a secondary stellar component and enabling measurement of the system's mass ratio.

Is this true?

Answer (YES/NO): YES